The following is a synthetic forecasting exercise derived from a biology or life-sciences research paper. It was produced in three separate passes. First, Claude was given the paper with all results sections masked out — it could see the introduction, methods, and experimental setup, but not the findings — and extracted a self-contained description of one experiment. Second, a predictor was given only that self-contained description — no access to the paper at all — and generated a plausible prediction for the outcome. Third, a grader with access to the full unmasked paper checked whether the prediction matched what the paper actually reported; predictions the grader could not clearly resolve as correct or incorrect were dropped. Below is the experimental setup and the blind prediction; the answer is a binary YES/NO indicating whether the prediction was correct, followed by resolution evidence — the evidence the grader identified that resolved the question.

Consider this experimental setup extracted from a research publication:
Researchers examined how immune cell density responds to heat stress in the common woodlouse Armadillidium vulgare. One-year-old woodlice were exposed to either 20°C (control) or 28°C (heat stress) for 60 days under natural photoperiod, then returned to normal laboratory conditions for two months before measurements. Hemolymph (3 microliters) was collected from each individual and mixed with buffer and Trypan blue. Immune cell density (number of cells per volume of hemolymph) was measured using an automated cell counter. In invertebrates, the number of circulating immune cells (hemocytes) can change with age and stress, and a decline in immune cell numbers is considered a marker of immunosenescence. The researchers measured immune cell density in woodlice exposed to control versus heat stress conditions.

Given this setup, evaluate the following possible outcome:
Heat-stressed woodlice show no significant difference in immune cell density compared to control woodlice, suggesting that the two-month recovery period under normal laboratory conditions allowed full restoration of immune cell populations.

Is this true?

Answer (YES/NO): NO